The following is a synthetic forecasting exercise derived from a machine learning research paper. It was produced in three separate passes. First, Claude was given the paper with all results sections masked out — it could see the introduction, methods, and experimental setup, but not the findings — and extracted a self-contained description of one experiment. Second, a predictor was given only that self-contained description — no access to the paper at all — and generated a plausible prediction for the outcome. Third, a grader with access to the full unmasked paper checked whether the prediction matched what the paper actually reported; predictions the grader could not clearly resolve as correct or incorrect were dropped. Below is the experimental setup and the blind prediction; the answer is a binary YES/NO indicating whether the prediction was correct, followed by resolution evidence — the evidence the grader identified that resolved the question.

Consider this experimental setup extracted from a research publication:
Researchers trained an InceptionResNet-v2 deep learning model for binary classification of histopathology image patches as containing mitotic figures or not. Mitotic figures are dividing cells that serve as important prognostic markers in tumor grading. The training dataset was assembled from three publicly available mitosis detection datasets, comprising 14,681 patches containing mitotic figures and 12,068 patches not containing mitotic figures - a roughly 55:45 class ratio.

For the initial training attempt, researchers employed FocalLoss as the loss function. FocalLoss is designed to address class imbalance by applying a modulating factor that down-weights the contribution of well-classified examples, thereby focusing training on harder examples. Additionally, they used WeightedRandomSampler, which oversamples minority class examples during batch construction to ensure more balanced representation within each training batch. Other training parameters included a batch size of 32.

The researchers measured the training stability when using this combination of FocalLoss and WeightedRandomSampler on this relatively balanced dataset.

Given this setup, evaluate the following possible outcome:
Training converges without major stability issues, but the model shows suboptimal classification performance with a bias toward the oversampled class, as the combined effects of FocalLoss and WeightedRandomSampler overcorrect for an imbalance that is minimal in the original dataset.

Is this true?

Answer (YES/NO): NO